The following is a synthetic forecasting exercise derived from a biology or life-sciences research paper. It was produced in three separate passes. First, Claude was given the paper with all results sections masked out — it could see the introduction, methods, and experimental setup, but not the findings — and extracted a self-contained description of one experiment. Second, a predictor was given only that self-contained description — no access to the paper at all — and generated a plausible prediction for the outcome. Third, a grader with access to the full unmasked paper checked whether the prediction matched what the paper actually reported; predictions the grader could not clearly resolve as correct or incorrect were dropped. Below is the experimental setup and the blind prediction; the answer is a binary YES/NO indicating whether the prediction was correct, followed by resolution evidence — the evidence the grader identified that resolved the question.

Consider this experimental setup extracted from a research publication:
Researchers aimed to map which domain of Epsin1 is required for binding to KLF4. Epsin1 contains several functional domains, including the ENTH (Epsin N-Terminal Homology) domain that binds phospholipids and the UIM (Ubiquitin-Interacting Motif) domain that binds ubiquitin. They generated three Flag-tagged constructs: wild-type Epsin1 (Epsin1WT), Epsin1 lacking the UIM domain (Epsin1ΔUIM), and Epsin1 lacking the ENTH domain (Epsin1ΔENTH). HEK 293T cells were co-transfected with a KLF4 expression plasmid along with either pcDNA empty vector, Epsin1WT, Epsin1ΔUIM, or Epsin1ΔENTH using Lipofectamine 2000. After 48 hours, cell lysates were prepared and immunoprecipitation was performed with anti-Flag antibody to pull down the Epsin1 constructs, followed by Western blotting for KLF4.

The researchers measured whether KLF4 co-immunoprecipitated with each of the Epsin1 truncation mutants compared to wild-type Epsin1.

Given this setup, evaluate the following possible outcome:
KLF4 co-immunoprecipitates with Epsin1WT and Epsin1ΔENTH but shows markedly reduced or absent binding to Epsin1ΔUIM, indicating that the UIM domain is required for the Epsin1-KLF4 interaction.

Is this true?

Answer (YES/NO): YES